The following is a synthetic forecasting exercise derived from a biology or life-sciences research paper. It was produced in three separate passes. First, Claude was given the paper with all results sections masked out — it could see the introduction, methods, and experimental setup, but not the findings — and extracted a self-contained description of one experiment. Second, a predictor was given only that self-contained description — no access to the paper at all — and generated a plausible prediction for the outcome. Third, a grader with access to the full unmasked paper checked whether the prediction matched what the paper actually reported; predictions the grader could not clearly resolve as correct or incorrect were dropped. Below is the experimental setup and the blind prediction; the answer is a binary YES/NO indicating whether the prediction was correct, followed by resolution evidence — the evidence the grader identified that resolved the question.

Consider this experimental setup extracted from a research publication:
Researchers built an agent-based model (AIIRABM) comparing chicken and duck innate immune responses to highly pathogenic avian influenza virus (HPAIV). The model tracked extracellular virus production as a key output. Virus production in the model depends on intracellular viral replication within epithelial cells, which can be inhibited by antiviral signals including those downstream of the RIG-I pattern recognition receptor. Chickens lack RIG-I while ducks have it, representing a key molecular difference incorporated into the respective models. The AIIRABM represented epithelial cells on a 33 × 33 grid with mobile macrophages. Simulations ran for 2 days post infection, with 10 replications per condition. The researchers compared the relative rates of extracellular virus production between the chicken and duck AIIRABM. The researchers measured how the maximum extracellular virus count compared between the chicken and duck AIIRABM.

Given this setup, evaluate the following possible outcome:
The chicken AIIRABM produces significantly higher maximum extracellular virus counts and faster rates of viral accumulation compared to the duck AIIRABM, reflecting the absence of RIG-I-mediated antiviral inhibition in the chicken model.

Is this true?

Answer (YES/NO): YES